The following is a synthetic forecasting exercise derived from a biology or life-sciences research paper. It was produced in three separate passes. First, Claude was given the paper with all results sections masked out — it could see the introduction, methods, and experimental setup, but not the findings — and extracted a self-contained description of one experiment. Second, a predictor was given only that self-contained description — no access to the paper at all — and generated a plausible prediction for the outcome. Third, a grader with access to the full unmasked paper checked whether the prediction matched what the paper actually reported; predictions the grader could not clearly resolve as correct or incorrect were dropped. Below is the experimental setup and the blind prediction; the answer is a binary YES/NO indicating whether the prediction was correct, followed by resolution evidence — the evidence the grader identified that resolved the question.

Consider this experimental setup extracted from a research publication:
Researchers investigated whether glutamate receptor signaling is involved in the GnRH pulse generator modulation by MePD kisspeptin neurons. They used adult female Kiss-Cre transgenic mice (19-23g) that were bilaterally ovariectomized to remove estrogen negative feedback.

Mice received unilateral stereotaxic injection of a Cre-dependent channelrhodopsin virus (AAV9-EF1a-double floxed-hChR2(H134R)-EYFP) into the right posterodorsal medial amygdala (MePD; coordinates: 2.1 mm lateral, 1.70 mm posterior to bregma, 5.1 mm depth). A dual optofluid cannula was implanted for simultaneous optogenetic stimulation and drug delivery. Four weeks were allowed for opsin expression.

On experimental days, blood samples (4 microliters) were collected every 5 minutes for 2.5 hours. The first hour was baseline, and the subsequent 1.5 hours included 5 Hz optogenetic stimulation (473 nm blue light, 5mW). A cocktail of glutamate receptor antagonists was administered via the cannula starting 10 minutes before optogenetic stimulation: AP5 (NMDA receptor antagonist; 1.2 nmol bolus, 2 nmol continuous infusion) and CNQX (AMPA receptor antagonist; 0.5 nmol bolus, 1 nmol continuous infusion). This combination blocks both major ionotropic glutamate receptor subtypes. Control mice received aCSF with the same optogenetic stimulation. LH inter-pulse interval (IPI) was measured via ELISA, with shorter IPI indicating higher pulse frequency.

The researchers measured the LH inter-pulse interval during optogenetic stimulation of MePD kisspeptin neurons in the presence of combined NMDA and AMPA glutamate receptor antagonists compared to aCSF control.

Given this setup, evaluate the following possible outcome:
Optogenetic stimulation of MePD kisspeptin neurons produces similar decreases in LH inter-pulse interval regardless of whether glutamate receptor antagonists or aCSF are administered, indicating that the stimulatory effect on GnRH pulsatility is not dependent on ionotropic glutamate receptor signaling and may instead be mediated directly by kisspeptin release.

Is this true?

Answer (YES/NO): NO